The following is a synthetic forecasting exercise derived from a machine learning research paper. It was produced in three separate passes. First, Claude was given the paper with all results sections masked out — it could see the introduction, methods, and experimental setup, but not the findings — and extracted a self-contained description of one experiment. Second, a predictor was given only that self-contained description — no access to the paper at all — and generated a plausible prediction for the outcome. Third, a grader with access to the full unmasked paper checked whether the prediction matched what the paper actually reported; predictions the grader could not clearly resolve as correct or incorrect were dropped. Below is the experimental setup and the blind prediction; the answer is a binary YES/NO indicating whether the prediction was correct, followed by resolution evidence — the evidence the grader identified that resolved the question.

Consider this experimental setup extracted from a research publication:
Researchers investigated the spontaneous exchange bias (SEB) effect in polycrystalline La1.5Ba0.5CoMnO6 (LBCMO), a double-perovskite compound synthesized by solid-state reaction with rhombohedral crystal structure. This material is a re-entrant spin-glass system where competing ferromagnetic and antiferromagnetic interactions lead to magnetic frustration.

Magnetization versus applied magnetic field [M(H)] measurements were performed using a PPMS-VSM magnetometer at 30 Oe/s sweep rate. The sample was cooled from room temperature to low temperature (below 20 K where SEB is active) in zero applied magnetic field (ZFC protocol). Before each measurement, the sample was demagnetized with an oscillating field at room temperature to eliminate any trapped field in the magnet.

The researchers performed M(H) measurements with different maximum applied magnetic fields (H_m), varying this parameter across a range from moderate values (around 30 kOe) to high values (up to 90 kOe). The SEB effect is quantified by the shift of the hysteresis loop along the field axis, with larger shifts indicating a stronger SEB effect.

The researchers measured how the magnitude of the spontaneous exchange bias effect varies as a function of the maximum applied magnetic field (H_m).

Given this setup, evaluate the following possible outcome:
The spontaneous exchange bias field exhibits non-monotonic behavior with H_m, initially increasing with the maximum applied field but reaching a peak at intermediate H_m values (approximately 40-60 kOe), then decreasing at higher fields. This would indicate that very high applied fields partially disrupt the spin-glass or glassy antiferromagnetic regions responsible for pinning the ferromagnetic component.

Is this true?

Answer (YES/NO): NO